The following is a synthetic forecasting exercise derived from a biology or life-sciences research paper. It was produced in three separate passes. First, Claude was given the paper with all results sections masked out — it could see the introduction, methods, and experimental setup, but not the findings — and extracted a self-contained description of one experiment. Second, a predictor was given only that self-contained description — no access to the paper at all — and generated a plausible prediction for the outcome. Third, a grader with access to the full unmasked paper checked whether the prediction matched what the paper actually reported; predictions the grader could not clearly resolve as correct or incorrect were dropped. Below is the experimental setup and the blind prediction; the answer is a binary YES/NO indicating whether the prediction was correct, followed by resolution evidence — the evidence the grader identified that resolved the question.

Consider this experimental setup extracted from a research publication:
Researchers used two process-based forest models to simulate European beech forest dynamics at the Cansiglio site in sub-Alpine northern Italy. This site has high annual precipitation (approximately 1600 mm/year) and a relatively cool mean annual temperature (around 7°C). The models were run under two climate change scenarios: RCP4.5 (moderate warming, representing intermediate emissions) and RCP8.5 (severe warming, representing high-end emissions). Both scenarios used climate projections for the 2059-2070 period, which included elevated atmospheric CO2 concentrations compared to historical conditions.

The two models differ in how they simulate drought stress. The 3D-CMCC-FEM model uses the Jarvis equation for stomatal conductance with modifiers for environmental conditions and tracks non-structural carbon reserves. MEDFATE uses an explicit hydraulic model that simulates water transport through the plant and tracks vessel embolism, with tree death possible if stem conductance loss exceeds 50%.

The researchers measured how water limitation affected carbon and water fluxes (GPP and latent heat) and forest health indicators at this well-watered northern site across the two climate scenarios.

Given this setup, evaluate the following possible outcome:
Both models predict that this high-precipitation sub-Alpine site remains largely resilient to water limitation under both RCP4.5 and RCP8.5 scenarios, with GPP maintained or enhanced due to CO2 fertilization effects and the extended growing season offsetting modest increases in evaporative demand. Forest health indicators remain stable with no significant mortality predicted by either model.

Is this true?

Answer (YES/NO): NO